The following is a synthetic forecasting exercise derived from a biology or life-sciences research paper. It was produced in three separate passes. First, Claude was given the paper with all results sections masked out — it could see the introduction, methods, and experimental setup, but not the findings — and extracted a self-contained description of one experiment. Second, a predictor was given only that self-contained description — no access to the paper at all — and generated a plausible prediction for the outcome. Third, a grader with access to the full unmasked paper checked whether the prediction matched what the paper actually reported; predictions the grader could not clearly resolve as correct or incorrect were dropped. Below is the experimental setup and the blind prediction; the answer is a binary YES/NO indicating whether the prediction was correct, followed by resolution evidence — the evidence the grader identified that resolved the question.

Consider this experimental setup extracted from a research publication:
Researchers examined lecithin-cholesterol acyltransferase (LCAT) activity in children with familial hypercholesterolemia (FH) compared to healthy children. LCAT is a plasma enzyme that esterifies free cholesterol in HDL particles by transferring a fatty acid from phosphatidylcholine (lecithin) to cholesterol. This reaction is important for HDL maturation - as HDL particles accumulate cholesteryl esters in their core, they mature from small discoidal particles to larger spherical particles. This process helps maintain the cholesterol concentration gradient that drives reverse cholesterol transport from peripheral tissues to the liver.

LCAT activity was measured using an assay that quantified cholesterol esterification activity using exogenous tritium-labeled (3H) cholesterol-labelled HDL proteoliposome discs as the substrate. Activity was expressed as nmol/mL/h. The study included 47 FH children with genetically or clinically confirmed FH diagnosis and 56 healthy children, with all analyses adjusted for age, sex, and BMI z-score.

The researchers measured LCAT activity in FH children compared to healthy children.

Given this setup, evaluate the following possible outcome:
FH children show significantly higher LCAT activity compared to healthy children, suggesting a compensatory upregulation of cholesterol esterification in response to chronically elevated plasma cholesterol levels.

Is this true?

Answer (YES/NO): NO